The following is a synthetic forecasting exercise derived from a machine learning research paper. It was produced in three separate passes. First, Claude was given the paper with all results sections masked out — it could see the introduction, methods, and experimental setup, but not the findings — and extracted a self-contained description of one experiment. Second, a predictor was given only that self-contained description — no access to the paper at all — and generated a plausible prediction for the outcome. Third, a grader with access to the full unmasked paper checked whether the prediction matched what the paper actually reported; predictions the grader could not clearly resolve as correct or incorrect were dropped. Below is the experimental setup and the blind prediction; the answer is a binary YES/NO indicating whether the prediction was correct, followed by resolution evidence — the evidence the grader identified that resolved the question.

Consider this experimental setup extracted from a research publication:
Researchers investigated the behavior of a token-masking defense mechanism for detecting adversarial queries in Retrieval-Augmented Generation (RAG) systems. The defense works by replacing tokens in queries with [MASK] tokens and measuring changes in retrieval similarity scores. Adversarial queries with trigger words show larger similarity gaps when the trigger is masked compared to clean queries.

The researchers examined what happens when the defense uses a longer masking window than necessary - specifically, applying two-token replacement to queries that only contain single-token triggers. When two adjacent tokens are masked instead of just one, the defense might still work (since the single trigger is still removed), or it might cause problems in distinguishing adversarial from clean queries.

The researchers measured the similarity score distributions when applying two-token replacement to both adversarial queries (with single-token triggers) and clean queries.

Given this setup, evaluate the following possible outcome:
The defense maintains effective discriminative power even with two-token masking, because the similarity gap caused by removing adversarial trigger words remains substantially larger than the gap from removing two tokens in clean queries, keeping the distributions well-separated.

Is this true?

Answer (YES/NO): NO